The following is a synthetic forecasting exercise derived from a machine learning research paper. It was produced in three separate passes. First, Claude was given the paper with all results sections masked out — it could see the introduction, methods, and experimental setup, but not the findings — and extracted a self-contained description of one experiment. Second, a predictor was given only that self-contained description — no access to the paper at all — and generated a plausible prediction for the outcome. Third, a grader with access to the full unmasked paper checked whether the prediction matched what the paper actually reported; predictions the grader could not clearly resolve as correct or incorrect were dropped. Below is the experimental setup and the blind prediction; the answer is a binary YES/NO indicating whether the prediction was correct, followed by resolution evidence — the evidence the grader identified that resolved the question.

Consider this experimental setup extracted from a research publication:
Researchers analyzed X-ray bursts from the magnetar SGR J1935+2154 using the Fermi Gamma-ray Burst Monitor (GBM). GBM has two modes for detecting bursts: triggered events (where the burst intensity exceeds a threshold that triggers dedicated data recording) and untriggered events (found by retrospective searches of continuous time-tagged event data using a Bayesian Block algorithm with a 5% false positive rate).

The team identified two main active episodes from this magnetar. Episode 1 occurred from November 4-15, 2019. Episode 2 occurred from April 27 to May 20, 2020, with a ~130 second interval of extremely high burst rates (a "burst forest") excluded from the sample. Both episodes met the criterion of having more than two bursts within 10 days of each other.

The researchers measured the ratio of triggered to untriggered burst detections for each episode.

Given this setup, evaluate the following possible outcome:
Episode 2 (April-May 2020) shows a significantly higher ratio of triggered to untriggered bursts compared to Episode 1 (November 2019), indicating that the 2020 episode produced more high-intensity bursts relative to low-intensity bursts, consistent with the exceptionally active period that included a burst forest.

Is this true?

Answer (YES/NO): NO